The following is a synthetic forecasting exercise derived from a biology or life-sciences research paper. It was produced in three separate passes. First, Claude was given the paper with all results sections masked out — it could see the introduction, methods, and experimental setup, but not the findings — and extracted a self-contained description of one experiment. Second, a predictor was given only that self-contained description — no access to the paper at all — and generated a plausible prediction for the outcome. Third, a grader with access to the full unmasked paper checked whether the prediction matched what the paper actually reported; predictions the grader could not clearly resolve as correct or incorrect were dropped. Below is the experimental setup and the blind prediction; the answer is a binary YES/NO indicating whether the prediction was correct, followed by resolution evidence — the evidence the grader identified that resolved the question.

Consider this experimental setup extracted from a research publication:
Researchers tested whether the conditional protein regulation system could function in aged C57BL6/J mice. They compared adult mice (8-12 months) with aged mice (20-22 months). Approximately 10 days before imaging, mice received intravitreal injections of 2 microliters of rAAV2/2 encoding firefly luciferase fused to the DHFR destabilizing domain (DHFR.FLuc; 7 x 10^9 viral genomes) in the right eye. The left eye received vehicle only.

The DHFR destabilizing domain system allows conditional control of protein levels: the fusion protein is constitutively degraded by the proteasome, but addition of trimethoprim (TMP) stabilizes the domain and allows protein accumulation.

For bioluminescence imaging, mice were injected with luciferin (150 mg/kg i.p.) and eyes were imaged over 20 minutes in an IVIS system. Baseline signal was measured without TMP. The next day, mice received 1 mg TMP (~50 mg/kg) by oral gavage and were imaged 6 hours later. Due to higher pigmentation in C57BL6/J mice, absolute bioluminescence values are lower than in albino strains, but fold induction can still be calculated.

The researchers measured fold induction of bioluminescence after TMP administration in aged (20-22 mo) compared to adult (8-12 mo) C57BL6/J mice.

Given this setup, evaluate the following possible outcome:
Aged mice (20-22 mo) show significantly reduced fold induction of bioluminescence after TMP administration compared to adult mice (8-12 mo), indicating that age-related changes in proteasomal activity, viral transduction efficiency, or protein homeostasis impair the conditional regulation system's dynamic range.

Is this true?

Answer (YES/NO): NO